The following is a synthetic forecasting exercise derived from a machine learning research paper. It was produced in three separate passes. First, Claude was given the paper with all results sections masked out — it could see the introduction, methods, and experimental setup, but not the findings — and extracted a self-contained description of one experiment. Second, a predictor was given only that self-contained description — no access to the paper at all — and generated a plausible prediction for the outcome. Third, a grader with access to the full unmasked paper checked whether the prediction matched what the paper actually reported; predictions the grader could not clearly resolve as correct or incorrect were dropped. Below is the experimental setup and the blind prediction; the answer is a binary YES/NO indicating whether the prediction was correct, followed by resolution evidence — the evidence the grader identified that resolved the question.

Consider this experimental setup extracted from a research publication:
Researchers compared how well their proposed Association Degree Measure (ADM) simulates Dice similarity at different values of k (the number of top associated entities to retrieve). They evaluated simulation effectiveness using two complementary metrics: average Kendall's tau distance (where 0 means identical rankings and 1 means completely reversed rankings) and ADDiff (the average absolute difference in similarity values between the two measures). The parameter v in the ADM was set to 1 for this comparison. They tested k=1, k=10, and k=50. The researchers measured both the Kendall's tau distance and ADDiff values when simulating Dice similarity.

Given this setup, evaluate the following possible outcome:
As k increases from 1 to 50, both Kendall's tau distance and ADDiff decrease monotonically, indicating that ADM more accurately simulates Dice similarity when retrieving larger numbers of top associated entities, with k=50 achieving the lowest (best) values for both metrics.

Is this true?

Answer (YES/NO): NO